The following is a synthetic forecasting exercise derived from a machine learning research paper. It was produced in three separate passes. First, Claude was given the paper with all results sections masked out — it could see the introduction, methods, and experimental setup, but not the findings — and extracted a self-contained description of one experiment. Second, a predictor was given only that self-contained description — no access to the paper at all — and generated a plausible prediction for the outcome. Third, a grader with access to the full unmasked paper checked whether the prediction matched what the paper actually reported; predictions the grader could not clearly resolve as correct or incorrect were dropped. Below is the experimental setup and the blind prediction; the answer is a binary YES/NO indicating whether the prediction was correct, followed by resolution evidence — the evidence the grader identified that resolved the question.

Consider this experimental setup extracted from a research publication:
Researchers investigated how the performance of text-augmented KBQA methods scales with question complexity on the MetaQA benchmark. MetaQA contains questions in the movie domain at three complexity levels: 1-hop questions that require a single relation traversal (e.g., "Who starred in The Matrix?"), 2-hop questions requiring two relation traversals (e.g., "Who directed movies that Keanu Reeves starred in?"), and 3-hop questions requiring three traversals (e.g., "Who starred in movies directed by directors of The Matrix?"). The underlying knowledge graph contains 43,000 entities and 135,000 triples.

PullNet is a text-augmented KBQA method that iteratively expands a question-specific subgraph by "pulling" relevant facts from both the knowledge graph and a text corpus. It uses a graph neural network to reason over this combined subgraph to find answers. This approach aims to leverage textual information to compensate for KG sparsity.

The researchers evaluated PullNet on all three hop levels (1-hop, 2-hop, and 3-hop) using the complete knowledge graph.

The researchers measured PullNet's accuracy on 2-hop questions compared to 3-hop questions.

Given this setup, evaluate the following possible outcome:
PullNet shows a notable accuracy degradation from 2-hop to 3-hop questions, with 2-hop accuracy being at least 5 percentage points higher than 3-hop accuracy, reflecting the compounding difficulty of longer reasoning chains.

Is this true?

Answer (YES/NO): YES